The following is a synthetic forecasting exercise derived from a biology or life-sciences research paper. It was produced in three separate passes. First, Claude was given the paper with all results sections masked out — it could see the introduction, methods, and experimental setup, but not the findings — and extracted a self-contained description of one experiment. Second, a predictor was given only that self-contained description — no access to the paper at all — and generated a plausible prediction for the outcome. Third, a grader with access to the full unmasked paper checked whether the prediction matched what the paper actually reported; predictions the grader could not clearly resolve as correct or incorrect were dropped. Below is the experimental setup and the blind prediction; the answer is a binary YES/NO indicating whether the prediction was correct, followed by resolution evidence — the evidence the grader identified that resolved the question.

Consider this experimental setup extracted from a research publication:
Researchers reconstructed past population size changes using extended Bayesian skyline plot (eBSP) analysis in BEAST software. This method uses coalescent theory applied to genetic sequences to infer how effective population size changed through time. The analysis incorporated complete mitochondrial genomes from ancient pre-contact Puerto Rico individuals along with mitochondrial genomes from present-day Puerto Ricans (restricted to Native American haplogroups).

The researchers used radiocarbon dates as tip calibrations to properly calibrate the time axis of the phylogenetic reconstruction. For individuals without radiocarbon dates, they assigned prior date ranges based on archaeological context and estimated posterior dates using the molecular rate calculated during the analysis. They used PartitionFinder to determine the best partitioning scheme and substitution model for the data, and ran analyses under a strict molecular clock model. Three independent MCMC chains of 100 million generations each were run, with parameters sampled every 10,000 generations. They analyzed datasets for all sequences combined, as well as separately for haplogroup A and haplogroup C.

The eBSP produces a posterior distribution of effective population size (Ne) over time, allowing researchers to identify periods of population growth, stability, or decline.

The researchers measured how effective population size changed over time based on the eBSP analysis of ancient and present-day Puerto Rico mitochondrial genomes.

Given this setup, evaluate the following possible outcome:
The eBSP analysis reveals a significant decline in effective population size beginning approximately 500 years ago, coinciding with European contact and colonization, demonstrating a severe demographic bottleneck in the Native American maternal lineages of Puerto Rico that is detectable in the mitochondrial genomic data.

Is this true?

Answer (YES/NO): YES